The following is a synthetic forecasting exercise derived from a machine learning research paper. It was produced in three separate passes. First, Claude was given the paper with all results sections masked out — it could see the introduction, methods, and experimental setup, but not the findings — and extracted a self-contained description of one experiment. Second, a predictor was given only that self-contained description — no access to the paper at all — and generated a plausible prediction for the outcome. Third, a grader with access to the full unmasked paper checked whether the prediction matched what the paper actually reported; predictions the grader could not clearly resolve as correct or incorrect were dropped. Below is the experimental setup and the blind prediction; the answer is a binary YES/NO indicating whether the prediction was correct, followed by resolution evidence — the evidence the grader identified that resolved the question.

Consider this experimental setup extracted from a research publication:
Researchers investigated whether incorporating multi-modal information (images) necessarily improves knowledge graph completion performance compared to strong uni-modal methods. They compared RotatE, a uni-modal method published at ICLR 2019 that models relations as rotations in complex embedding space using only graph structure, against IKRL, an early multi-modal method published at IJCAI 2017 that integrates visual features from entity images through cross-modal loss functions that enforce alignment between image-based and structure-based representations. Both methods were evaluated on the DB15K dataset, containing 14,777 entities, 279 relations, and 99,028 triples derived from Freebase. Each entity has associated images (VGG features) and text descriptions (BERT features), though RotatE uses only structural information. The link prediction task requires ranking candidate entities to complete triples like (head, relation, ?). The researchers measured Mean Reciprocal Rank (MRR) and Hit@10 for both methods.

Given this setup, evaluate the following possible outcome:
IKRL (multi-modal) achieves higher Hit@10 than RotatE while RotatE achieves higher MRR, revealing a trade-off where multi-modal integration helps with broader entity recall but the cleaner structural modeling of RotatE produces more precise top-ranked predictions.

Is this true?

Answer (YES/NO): NO